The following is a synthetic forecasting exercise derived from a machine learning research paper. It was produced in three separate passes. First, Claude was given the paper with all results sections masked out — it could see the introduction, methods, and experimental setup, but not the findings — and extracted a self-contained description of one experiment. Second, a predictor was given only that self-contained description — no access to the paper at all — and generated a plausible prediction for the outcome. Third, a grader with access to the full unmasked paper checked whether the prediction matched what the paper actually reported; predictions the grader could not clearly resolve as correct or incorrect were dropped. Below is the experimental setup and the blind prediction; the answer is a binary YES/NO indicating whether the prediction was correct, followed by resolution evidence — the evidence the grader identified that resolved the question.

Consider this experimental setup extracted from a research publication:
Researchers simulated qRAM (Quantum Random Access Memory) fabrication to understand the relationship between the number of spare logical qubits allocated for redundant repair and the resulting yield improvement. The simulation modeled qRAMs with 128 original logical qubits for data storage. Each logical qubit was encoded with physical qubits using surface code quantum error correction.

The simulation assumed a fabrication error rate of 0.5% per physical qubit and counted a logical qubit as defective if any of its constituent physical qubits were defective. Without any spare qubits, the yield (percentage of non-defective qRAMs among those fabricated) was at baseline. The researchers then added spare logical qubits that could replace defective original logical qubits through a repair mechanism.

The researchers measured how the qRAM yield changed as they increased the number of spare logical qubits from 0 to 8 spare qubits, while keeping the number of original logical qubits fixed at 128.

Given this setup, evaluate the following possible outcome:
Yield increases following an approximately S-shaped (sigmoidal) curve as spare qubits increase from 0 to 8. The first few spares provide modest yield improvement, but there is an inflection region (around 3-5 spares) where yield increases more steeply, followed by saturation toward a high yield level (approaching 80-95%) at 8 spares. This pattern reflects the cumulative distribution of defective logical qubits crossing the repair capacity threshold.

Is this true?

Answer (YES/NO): NO